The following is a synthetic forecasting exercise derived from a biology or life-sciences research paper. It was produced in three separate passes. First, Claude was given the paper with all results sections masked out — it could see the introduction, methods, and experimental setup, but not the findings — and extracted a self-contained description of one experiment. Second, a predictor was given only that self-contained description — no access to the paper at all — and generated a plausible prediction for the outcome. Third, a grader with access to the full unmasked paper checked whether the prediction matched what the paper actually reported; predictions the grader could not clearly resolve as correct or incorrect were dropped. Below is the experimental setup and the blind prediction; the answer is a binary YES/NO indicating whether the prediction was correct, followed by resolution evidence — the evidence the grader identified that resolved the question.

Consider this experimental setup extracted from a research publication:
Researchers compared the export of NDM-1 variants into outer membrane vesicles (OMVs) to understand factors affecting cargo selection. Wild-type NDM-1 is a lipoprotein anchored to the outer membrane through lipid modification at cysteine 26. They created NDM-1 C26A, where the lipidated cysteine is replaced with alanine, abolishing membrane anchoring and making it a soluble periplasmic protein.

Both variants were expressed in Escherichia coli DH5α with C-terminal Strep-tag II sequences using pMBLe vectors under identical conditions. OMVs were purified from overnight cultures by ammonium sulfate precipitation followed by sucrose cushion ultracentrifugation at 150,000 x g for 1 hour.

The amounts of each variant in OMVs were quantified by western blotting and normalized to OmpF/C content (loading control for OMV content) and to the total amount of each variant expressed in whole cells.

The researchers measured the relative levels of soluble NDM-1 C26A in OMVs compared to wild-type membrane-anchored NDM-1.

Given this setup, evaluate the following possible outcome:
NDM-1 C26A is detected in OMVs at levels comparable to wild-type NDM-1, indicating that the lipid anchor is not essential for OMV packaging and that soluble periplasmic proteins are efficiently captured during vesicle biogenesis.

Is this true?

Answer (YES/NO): NO